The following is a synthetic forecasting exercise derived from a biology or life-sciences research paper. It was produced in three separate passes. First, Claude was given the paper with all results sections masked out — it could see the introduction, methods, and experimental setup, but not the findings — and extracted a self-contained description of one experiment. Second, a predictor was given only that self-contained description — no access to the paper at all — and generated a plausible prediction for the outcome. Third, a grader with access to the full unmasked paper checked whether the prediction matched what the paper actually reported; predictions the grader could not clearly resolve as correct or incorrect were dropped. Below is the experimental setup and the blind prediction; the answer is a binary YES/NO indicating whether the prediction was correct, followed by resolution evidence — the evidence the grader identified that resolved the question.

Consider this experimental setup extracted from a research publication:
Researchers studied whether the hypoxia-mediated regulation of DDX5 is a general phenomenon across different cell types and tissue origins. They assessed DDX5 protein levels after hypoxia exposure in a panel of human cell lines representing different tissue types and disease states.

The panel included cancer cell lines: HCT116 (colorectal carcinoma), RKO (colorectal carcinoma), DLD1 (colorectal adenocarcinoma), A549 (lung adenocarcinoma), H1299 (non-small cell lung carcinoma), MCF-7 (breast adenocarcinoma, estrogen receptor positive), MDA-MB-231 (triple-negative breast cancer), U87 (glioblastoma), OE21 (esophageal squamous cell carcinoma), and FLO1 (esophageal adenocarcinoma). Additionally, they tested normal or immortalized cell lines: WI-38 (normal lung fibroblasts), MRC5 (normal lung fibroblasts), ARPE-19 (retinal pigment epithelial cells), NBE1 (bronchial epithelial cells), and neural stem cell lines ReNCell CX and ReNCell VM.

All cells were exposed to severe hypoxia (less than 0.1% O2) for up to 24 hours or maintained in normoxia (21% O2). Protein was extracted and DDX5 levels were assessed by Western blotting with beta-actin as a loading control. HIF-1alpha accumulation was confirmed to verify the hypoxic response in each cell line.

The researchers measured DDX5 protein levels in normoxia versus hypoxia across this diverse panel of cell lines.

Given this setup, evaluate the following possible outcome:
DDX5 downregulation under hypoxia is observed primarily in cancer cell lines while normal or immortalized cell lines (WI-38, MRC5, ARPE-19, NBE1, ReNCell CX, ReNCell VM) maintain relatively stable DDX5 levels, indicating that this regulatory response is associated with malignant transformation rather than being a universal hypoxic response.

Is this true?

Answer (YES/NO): NO